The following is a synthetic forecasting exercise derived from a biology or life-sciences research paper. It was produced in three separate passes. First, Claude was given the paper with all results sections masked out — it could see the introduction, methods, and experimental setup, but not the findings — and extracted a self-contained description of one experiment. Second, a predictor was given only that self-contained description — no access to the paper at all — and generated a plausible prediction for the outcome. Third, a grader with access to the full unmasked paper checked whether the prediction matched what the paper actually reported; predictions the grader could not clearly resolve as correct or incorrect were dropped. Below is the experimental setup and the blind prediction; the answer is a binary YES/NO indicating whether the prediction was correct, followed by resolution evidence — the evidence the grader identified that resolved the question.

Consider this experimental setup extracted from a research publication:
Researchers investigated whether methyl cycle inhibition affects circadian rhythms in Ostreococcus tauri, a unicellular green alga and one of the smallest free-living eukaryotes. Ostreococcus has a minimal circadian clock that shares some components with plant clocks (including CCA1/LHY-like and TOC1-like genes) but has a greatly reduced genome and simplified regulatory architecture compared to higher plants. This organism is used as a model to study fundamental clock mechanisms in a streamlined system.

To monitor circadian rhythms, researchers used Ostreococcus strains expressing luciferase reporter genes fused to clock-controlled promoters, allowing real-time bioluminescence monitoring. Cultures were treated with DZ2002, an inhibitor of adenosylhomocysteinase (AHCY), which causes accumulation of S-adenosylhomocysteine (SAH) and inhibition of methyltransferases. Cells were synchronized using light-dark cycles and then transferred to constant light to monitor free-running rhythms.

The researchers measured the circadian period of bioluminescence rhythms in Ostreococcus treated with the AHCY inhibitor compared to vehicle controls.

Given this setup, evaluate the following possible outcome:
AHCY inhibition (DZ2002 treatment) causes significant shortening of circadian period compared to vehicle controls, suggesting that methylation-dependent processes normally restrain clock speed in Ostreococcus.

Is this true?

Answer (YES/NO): NO